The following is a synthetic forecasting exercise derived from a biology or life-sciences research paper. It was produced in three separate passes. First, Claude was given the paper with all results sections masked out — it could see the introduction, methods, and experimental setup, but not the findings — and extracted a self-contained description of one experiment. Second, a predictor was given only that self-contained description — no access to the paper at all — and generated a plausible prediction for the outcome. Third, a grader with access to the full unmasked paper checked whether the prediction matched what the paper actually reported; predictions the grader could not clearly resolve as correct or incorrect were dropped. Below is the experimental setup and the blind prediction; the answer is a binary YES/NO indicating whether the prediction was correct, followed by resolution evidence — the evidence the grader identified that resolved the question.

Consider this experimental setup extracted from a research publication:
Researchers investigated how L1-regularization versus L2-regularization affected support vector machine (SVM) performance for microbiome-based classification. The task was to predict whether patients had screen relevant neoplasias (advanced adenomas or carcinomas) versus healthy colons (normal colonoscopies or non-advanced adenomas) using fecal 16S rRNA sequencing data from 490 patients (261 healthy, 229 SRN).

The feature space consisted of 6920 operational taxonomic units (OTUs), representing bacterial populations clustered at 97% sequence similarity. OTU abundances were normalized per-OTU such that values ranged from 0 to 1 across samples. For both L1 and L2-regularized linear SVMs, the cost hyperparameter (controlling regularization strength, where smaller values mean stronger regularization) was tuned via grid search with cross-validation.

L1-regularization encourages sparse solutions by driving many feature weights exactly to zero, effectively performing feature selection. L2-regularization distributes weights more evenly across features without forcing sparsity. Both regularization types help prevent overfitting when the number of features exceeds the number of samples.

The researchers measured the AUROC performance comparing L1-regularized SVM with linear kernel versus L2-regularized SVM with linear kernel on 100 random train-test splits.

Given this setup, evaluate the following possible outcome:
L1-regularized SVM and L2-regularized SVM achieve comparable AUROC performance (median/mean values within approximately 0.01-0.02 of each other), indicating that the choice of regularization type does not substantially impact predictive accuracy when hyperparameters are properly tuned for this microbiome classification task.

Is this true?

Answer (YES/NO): NO